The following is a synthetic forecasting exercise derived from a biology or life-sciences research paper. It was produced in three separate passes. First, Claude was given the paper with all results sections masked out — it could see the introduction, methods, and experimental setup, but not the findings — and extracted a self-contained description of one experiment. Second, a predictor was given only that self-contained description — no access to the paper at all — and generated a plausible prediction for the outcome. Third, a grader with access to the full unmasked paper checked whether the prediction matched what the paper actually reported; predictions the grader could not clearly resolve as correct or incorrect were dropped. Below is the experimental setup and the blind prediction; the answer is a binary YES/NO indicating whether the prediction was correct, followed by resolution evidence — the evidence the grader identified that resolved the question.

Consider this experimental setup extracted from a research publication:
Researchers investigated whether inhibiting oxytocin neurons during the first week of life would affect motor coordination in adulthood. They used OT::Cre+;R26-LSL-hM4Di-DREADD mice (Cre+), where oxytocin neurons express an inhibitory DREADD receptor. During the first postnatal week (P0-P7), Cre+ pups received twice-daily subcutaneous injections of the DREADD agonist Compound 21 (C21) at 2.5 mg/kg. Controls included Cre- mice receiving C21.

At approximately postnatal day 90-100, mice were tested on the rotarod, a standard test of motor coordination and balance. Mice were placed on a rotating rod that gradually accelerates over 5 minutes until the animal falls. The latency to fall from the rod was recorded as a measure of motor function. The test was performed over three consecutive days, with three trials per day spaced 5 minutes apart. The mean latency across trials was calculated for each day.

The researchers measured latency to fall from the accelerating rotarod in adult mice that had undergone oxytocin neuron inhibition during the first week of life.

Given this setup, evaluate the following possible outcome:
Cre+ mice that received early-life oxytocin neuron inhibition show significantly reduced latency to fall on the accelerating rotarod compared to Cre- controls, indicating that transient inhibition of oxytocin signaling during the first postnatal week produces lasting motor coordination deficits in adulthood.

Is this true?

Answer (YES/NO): NO